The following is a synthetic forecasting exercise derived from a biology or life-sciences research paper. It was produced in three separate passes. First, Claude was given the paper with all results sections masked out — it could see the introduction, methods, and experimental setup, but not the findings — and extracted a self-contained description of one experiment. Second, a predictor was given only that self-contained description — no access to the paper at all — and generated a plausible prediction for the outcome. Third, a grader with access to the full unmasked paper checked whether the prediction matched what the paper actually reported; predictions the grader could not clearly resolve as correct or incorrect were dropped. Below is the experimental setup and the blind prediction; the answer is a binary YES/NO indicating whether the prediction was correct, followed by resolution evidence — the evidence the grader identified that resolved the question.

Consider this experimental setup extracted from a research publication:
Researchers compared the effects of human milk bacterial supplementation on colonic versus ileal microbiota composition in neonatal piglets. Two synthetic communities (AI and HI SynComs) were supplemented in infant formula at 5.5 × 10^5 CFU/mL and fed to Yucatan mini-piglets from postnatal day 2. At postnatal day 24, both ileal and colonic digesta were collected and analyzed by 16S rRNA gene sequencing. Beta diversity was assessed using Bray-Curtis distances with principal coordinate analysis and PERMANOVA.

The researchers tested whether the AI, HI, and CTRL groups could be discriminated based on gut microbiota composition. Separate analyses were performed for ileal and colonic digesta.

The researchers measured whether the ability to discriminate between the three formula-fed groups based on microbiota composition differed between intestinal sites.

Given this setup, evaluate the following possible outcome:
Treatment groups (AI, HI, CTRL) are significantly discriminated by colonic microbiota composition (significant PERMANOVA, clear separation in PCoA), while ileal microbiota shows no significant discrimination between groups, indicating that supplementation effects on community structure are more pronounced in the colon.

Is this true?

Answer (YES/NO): NO